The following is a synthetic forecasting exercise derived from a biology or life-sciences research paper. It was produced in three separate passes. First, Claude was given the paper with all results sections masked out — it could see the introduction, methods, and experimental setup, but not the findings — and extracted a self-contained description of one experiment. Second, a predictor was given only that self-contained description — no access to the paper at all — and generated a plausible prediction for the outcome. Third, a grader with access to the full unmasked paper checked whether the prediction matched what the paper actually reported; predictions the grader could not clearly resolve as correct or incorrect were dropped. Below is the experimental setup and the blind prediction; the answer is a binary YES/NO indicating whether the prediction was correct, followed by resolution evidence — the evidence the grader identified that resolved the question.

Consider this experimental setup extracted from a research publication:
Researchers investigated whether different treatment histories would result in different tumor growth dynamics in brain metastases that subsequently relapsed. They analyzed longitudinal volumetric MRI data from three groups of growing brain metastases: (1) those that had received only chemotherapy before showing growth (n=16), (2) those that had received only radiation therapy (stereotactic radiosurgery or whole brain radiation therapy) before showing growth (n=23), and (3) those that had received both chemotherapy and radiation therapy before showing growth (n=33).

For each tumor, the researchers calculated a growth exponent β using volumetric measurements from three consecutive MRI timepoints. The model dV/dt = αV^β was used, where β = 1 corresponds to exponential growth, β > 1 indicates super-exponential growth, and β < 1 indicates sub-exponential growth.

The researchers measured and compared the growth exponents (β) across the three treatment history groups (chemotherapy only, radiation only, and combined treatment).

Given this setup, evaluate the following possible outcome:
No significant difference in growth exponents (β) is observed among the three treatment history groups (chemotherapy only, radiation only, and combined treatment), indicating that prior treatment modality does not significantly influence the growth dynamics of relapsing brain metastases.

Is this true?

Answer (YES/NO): YES